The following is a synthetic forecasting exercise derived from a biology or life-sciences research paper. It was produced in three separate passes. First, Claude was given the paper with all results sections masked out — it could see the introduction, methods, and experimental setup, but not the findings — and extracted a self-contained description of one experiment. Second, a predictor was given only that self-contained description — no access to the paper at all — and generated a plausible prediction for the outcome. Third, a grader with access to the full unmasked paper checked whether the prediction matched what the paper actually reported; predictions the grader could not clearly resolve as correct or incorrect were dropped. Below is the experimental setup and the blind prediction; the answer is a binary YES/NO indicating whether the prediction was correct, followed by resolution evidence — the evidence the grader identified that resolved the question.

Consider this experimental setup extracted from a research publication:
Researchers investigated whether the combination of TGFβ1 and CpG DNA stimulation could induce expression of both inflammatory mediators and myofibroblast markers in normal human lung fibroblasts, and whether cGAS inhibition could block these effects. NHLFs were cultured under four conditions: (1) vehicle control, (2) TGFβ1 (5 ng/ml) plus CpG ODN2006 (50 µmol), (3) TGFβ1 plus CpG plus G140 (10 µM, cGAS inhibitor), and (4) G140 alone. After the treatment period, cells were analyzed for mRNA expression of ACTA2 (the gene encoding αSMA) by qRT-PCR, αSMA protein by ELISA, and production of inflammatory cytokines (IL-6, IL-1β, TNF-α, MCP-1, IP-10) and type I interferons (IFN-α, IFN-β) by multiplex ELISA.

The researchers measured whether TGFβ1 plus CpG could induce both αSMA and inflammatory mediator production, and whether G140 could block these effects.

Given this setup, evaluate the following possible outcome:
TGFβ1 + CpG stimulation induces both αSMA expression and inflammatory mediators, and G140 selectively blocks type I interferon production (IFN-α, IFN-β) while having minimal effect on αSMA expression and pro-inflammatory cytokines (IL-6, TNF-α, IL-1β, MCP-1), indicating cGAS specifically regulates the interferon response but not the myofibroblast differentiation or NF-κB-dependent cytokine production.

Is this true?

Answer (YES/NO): NO